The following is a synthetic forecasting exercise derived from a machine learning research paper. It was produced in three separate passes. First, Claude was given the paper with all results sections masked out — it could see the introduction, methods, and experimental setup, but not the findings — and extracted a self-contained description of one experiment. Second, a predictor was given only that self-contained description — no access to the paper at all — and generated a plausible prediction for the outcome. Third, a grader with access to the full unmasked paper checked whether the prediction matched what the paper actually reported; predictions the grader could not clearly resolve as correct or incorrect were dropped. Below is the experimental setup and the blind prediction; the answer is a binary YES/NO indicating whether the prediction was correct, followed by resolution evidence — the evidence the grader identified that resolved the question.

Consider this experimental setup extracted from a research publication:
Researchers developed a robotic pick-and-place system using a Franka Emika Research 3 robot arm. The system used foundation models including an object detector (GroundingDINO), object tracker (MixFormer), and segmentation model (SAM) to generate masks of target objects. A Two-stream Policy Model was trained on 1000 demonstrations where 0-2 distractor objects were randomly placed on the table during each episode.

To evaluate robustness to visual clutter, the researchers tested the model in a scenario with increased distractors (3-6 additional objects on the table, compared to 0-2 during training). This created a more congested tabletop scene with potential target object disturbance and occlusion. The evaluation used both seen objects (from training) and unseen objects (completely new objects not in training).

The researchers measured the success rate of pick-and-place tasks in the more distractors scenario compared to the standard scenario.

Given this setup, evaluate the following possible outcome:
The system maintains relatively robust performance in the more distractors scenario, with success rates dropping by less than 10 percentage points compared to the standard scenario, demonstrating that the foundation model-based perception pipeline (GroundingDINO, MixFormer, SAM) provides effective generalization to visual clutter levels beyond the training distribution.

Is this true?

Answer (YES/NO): NO